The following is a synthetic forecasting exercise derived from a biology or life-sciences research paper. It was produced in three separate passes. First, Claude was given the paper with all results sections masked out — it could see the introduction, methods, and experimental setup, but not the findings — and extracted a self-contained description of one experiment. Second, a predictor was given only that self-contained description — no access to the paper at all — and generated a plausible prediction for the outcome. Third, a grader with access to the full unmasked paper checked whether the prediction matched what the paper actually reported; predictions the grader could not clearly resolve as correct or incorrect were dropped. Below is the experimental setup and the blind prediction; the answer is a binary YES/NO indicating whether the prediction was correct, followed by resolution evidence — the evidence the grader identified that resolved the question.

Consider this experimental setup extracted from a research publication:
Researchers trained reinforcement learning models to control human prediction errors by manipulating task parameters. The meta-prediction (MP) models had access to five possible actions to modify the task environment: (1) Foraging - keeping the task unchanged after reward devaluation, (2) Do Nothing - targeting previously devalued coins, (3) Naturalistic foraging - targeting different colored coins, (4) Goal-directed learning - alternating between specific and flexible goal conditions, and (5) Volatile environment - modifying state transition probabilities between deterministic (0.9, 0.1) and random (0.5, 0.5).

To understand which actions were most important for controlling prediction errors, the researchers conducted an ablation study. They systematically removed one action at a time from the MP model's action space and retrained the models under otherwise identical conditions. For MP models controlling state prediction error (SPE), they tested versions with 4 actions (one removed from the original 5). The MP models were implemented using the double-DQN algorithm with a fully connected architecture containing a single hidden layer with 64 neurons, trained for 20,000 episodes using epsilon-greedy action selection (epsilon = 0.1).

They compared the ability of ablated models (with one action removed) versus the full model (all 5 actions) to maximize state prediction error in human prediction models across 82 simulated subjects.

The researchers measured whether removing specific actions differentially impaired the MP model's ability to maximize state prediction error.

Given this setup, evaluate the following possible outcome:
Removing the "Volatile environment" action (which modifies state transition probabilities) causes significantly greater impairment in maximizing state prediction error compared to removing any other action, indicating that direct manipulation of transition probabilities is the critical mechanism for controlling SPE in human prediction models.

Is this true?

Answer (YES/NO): NO